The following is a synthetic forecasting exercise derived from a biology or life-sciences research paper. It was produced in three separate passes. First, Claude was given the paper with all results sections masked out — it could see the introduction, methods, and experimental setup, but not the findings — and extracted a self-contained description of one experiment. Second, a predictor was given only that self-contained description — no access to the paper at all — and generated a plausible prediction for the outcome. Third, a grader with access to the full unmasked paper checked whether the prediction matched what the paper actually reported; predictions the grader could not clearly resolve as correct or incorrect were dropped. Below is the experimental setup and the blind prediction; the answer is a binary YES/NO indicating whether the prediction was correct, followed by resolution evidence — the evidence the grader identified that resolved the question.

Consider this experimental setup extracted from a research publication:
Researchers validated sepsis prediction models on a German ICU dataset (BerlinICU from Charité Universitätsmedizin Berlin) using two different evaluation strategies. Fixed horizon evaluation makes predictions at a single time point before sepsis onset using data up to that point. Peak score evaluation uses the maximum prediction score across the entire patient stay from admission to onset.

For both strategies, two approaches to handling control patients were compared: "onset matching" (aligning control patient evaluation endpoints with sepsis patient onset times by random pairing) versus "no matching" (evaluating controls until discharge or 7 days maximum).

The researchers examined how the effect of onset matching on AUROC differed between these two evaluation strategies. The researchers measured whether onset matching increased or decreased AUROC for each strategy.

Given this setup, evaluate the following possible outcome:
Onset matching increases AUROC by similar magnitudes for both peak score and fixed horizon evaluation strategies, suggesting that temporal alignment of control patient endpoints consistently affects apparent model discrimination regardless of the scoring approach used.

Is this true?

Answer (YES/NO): NO